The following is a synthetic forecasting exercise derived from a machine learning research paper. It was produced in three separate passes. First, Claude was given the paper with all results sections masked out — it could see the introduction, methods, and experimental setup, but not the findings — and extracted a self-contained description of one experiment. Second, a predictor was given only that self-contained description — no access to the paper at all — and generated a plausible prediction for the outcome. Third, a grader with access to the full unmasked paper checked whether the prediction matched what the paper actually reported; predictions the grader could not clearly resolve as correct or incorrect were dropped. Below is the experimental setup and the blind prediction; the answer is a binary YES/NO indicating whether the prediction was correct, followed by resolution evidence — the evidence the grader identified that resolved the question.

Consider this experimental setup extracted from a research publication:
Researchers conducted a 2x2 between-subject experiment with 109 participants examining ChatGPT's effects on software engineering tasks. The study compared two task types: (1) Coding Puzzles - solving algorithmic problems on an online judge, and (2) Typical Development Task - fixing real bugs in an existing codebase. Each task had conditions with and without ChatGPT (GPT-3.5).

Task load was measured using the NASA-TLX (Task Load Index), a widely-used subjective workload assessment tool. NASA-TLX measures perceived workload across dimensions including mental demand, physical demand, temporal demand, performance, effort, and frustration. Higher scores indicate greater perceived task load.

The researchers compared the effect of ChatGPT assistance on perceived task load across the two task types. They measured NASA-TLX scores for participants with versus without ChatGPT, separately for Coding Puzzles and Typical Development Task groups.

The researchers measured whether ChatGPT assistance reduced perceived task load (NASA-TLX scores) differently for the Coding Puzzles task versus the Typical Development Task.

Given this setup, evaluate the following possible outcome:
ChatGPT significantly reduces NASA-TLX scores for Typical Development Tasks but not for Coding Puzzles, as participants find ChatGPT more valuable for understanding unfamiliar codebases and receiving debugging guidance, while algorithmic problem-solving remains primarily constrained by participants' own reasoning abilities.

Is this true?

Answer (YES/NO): NO